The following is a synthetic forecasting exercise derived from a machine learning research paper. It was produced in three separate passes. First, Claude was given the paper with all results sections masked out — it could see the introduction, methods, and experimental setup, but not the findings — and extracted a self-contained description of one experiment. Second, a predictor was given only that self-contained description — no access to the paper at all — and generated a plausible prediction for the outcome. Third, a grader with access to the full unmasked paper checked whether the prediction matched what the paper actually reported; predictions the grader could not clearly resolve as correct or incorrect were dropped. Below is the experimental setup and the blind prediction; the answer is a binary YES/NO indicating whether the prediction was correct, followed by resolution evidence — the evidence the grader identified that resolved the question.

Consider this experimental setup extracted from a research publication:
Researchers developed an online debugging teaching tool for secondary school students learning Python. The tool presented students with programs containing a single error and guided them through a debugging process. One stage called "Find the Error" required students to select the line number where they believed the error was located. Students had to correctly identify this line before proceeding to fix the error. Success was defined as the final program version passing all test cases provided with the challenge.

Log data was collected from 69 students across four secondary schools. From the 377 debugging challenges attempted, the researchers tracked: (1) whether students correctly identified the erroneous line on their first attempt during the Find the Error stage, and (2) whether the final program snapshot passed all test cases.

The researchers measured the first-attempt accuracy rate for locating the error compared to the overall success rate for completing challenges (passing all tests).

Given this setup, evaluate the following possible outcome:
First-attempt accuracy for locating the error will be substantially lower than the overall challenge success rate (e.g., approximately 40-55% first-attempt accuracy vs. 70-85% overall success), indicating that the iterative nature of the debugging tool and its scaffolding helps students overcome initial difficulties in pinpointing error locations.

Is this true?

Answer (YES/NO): NO